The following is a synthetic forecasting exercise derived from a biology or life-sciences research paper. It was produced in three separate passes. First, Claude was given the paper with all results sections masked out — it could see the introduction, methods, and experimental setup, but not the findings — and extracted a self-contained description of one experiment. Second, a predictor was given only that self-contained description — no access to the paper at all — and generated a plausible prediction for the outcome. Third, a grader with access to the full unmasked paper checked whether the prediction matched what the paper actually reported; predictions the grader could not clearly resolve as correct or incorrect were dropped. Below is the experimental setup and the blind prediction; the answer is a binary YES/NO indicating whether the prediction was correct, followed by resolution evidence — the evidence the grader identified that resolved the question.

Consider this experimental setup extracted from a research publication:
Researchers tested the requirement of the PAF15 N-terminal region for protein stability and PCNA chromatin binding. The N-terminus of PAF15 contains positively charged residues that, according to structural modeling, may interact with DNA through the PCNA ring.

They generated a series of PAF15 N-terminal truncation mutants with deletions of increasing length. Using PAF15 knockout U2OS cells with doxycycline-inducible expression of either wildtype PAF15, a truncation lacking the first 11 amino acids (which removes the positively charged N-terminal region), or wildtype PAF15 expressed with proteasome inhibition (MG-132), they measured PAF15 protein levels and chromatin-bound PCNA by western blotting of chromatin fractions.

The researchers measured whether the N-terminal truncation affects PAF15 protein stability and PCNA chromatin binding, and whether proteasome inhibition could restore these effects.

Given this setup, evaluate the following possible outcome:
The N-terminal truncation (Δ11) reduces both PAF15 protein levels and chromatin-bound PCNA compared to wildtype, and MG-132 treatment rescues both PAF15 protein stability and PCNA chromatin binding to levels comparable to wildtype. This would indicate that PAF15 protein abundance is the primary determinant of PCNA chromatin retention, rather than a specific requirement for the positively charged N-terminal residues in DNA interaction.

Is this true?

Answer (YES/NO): YES